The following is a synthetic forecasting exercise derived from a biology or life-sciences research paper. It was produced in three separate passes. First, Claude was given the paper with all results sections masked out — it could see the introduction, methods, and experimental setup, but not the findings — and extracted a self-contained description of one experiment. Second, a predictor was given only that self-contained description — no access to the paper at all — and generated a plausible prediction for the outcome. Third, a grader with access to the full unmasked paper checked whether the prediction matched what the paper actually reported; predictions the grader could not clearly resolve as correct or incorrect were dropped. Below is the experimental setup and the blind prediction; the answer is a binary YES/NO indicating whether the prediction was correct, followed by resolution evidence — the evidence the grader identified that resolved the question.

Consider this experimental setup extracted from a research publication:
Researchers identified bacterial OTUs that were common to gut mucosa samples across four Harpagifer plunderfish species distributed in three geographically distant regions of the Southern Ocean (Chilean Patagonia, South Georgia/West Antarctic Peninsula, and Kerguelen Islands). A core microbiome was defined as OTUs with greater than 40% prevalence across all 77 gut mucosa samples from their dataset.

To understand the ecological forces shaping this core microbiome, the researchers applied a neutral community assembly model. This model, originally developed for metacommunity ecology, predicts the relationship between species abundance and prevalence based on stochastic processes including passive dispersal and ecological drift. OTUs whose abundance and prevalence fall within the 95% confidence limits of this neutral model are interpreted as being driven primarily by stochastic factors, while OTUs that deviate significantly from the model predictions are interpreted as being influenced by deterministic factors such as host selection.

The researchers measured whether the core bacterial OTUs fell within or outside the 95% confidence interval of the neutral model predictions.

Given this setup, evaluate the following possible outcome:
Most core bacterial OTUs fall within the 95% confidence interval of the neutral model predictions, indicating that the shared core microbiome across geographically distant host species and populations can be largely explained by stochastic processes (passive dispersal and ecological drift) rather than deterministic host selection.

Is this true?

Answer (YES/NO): NO